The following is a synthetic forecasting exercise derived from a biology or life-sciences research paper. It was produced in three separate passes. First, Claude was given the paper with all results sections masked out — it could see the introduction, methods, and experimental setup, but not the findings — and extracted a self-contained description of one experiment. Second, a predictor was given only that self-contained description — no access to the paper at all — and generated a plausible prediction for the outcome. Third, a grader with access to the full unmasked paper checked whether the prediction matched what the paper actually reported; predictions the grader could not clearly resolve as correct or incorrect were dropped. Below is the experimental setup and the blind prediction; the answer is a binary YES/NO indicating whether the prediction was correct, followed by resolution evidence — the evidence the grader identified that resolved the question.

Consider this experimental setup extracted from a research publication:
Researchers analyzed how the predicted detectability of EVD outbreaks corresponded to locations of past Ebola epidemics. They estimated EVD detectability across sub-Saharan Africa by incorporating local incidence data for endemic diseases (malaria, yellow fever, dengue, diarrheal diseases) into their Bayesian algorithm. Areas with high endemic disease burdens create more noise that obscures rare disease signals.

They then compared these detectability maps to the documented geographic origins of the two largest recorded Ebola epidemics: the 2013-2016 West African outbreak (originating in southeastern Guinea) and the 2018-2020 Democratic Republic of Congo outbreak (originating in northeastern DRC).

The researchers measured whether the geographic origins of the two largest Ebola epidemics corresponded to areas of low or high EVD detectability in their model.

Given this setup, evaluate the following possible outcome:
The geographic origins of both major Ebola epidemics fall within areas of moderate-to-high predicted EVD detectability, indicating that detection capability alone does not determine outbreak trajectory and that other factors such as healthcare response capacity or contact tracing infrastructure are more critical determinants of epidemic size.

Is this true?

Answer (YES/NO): NO